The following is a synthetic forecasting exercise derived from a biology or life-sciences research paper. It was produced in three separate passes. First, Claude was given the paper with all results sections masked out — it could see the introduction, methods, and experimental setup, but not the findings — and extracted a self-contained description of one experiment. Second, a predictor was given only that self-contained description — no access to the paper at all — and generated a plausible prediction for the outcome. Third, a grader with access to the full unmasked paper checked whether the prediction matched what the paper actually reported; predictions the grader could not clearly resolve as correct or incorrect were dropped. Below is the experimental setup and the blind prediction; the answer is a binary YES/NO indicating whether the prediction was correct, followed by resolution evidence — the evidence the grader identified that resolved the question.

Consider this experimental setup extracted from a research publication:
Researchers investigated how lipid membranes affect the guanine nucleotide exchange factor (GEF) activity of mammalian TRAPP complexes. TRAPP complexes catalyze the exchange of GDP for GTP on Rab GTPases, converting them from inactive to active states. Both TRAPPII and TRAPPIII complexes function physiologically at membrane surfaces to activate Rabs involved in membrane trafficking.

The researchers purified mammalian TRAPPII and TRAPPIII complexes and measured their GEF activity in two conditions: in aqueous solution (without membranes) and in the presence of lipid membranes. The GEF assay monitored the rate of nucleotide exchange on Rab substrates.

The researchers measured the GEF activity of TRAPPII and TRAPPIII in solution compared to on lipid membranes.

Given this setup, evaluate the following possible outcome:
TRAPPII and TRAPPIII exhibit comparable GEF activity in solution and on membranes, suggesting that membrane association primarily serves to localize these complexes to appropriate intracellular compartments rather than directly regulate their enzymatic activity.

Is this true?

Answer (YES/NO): NO